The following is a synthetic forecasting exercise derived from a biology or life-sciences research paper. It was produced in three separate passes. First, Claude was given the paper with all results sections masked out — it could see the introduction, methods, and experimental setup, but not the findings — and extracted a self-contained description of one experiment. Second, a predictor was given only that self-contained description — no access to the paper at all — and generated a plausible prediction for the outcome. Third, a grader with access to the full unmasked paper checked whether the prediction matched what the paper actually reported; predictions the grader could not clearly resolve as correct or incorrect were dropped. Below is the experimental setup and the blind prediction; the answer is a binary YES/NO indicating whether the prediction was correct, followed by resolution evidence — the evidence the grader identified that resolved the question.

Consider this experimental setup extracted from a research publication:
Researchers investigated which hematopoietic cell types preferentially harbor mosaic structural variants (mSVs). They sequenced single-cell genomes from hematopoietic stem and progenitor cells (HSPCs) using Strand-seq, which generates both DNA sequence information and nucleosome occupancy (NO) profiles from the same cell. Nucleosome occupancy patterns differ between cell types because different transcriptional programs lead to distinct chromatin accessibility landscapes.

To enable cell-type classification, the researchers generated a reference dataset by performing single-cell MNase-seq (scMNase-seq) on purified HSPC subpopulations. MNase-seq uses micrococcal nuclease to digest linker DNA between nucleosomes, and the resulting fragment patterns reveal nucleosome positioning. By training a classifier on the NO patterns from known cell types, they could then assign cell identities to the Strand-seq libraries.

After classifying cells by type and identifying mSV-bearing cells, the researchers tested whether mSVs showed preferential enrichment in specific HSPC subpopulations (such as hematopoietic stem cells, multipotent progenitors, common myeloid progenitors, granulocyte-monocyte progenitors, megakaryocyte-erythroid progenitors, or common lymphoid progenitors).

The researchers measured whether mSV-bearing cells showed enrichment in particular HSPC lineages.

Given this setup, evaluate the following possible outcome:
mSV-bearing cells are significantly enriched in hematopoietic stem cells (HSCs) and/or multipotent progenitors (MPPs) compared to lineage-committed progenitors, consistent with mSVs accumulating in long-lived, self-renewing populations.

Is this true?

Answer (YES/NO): NO